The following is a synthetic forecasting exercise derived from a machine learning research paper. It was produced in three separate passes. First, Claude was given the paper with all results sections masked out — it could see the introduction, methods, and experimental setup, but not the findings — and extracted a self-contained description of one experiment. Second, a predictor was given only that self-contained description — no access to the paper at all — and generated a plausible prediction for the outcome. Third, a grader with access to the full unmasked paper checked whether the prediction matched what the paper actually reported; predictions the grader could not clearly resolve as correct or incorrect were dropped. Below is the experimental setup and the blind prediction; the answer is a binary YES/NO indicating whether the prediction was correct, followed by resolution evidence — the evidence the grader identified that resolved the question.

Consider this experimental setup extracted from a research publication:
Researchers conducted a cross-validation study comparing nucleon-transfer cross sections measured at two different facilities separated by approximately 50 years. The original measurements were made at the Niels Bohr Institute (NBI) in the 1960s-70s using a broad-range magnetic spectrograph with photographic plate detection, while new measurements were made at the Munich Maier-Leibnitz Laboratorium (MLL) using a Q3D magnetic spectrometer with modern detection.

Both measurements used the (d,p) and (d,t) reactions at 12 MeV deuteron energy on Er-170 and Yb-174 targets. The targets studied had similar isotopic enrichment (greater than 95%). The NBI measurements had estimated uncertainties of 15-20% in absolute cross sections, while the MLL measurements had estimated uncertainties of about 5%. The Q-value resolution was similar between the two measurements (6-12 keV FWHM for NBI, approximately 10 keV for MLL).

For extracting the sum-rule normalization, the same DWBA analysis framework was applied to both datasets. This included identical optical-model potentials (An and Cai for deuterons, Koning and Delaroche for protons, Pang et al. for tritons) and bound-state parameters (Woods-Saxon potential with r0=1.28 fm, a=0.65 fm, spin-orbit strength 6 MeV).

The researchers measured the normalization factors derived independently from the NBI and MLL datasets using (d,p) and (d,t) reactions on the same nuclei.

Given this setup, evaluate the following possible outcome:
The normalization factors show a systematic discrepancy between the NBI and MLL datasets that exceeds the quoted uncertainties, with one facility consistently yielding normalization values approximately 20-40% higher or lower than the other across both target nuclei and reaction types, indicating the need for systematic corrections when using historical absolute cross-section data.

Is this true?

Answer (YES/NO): NO